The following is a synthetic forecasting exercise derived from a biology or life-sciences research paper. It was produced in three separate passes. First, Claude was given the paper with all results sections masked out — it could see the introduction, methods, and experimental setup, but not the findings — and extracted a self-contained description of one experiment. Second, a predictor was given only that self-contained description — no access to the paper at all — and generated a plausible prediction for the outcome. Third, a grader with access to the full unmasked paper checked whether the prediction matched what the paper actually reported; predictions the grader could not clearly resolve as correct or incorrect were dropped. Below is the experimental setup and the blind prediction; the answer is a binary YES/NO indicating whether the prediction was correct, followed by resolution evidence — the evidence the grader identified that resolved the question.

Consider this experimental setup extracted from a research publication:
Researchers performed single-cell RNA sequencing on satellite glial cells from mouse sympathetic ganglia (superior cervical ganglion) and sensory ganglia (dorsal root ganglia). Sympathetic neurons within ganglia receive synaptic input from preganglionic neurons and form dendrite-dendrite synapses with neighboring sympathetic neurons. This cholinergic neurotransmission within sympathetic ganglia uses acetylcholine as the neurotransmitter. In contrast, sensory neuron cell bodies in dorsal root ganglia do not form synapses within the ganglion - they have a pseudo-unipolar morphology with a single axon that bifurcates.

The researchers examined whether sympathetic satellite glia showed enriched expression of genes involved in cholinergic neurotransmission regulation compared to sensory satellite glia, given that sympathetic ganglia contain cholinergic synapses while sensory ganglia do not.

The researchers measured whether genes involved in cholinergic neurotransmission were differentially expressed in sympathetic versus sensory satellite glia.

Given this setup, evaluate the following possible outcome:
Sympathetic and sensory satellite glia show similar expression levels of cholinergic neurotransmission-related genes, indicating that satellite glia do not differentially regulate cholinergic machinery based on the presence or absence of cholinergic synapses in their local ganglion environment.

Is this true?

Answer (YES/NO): YES